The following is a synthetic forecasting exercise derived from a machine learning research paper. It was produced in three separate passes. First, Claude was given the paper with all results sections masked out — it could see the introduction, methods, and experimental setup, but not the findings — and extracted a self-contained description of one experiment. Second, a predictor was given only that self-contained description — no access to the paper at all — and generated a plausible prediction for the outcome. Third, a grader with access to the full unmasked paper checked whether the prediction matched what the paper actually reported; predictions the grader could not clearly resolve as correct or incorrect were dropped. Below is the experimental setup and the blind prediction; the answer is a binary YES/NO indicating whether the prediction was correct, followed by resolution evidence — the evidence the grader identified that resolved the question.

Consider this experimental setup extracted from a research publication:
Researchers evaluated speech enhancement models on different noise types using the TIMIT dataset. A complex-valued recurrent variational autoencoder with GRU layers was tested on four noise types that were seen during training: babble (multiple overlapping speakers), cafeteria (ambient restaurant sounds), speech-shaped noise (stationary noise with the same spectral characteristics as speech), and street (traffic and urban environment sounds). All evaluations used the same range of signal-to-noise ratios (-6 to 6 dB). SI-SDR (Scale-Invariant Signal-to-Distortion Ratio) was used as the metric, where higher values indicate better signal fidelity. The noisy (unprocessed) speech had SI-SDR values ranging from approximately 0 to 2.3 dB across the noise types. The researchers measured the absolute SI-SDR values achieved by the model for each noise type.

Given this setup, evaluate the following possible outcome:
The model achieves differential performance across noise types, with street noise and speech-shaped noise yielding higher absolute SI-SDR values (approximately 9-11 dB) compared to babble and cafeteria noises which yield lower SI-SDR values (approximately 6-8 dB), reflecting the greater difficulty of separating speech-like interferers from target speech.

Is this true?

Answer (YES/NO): NO